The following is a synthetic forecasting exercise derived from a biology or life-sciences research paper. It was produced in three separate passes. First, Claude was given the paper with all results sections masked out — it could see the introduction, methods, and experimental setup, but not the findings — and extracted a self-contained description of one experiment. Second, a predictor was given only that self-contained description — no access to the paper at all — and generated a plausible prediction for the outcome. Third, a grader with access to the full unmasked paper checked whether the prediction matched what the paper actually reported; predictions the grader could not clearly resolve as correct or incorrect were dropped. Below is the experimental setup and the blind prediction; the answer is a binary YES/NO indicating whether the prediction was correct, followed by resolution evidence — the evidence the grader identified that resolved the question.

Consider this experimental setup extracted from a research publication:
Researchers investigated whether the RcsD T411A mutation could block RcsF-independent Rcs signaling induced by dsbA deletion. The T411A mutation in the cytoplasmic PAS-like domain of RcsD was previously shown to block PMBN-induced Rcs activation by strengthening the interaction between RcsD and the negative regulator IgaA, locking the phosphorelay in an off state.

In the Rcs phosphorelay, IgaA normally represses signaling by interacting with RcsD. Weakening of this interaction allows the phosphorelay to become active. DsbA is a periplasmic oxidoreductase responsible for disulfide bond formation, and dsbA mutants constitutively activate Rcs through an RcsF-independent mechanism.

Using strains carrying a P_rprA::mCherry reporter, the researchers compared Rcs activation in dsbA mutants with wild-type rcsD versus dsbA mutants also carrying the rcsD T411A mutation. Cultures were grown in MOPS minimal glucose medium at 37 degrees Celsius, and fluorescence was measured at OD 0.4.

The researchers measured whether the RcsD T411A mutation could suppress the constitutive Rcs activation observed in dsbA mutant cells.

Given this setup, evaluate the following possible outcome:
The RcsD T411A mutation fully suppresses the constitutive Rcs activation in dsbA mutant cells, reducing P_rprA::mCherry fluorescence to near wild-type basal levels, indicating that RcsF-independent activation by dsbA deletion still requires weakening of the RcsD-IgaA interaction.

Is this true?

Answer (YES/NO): YES